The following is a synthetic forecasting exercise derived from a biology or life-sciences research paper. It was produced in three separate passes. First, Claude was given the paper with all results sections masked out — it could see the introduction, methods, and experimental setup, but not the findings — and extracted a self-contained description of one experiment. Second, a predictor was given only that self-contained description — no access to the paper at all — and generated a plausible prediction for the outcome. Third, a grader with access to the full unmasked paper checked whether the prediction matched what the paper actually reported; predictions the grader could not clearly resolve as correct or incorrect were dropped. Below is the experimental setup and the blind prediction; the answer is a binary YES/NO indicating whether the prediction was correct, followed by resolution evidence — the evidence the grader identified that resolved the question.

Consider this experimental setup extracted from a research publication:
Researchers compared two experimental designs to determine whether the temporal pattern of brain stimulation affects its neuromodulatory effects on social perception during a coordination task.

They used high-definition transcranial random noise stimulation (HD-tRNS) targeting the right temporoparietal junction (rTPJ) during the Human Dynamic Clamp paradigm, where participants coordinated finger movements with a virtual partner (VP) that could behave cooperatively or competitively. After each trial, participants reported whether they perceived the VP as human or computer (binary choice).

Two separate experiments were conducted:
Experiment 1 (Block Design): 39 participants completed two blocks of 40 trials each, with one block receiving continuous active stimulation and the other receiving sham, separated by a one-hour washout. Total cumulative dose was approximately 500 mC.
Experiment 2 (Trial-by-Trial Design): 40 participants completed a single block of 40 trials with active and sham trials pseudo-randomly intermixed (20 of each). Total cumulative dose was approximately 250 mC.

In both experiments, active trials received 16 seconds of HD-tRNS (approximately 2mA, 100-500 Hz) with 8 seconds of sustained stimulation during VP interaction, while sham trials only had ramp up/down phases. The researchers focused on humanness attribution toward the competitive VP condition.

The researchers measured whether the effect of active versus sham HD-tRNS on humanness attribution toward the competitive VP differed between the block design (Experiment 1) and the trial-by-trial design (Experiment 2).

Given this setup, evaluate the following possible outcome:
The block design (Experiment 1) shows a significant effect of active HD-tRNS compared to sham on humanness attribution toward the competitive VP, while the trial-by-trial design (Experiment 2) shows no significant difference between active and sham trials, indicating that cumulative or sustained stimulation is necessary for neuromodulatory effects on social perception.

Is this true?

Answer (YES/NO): YES